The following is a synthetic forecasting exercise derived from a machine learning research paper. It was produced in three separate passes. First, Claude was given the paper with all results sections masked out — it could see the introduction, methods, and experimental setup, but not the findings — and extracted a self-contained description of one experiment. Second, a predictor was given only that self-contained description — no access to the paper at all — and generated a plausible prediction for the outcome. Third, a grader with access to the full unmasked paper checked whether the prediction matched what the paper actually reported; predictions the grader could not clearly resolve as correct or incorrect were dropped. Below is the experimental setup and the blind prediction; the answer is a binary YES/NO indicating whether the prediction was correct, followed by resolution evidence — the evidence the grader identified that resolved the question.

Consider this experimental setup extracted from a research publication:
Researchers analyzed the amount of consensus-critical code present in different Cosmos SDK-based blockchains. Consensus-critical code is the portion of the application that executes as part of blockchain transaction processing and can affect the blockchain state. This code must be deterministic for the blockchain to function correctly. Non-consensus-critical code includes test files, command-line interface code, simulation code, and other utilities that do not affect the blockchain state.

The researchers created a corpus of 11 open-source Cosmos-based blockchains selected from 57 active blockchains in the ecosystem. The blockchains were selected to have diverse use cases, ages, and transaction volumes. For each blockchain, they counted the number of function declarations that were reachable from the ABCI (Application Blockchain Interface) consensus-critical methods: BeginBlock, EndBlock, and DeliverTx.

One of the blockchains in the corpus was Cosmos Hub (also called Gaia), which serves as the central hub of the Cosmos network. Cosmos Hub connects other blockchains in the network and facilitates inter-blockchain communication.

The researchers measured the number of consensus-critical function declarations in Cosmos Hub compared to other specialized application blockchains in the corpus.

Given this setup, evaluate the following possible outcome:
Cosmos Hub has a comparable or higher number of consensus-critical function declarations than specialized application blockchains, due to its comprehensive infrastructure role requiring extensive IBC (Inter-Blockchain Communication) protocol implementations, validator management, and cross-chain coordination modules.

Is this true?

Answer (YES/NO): NO